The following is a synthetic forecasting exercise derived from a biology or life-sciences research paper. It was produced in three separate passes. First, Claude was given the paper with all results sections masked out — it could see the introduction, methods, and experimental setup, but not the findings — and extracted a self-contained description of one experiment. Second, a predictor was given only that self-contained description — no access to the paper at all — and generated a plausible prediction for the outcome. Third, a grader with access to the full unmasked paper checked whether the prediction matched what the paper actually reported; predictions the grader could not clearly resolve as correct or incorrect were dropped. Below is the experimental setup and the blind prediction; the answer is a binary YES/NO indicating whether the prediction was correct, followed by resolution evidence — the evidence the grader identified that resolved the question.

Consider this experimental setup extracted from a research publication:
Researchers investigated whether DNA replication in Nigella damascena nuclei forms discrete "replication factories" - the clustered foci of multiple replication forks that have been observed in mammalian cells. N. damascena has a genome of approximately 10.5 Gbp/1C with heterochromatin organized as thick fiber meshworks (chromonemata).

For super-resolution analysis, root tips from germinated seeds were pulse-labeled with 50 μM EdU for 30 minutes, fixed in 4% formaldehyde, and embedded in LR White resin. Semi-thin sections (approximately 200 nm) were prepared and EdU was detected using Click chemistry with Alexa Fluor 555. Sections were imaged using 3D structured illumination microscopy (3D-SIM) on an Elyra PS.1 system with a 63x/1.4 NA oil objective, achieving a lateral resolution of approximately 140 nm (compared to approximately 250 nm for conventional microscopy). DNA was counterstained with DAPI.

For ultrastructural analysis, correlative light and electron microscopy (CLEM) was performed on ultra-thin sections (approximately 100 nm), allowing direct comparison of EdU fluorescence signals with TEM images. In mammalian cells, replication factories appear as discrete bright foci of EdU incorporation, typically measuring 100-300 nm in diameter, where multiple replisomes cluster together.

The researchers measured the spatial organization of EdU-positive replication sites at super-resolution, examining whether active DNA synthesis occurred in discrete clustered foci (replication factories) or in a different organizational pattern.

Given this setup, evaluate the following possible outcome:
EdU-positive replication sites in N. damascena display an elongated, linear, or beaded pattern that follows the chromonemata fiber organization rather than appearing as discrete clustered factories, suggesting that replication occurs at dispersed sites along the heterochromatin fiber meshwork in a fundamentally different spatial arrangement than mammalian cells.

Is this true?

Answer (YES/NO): NO